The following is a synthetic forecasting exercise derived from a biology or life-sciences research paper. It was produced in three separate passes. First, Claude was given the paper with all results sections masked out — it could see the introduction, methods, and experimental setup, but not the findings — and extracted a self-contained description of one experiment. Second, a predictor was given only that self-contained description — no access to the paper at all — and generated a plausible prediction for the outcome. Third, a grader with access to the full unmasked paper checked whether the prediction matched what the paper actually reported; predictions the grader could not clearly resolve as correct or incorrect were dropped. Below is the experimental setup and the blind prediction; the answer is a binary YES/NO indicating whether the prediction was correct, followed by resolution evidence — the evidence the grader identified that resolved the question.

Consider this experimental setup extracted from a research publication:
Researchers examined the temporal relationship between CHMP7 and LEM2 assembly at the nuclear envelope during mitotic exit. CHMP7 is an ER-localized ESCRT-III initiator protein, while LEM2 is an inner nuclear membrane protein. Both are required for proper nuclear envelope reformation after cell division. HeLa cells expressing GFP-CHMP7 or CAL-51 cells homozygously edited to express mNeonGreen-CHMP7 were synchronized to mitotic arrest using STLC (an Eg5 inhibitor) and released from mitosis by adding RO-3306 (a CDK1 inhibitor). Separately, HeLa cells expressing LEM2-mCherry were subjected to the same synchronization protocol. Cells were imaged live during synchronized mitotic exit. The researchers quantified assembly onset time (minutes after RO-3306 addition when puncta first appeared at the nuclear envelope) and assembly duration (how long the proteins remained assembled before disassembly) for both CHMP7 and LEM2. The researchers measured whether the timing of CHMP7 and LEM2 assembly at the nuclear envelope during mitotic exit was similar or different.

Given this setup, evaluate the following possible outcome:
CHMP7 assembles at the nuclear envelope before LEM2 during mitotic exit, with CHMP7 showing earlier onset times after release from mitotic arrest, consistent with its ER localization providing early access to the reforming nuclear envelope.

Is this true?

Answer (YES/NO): NO